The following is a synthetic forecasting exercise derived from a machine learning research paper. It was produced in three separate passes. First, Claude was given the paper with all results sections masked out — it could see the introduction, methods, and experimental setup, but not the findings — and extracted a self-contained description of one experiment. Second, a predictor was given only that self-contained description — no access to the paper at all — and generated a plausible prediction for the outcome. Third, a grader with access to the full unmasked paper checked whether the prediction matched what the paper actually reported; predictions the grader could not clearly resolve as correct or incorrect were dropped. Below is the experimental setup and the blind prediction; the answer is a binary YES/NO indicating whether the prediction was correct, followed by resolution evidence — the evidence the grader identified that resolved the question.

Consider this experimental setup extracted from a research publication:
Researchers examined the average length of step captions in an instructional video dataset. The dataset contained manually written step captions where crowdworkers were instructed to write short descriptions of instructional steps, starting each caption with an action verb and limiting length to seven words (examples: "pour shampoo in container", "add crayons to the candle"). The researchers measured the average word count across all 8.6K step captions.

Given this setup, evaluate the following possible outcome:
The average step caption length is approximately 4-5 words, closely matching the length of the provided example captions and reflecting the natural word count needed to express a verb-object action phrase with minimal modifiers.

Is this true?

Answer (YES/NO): YES